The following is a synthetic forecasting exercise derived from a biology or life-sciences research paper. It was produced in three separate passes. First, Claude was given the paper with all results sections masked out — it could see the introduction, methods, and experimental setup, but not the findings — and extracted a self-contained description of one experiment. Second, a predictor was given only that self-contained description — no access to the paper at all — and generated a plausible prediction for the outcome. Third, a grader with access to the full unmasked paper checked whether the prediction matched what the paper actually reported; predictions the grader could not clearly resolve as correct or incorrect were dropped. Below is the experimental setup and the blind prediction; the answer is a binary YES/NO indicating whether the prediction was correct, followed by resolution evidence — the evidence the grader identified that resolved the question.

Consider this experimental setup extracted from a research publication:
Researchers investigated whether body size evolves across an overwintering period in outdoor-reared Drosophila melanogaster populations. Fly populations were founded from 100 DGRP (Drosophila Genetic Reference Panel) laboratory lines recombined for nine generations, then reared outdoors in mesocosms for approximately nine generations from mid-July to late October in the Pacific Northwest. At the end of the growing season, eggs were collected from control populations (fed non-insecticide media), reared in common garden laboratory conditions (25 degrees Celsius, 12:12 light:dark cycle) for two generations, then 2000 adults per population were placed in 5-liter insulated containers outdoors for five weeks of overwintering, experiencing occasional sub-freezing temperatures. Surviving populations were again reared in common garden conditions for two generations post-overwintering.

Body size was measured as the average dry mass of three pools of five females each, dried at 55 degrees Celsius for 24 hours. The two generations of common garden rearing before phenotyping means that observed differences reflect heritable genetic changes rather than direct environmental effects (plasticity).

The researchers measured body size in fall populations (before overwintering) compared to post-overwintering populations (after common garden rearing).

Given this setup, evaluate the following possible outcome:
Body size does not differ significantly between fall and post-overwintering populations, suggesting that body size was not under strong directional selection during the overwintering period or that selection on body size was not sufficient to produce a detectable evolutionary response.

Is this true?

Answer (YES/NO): NO